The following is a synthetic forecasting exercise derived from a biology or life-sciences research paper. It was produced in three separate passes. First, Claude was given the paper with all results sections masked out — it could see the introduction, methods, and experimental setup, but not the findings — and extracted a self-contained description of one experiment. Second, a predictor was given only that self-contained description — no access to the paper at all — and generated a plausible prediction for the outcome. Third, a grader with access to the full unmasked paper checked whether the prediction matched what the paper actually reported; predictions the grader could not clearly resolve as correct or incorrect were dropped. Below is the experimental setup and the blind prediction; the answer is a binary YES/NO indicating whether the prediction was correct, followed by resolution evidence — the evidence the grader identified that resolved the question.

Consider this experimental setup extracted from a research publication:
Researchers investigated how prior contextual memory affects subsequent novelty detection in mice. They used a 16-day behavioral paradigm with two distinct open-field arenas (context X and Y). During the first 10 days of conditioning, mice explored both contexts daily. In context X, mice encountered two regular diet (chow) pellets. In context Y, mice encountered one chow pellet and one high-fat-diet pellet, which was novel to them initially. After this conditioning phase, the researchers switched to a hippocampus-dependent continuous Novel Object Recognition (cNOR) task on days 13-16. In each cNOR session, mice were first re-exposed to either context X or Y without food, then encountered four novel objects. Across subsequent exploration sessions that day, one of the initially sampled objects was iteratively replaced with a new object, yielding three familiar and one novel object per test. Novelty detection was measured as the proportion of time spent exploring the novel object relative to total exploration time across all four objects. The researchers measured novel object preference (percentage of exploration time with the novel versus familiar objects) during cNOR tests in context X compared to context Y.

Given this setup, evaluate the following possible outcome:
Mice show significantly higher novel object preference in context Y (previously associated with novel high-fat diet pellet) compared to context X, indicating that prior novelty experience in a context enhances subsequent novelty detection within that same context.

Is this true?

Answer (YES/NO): NO